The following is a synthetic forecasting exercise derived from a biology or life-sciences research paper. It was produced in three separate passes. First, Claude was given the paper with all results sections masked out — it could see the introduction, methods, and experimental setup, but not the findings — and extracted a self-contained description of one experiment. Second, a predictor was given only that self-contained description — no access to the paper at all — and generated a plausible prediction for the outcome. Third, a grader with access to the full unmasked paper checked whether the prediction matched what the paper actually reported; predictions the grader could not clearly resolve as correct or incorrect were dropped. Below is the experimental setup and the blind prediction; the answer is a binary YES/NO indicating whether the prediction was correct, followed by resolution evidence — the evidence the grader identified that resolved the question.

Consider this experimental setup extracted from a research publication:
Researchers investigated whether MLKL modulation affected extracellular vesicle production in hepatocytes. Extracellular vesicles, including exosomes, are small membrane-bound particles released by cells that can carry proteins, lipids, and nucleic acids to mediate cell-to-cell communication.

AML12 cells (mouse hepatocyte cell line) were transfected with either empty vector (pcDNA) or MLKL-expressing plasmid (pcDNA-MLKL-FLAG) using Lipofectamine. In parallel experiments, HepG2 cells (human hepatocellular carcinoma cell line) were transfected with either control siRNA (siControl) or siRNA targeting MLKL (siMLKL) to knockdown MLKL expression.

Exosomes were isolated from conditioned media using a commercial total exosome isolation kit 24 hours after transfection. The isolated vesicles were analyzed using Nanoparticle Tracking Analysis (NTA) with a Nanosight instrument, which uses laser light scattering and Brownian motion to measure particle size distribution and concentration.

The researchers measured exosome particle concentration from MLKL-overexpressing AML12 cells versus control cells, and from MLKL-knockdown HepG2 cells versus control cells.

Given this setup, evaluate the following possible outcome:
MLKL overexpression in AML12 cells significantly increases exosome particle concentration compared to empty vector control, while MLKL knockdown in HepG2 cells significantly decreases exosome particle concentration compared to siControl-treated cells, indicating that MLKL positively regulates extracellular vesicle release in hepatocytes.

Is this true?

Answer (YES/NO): YES